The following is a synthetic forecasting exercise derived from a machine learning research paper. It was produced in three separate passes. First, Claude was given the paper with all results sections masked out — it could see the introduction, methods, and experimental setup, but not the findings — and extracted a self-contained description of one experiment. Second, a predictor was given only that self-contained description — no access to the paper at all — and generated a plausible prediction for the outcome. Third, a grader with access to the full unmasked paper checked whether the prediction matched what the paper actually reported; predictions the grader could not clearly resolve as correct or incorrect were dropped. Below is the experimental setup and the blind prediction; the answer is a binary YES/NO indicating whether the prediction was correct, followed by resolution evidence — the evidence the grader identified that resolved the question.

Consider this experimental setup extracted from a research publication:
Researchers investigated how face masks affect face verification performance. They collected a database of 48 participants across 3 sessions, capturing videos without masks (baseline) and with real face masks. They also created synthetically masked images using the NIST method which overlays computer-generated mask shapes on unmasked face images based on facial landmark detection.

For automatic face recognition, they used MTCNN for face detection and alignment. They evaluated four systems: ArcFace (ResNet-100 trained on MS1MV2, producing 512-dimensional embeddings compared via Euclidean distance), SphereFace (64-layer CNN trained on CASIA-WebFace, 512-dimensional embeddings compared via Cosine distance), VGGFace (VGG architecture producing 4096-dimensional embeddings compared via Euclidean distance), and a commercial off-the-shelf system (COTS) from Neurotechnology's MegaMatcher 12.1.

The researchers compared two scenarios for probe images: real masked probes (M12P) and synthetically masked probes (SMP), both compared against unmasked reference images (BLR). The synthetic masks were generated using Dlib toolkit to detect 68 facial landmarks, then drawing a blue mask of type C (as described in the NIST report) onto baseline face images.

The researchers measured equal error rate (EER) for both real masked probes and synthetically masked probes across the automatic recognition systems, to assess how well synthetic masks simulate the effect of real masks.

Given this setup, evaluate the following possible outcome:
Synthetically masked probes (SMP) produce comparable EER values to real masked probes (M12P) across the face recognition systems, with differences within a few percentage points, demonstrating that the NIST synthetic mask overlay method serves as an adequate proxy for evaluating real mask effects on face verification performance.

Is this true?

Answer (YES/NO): NO